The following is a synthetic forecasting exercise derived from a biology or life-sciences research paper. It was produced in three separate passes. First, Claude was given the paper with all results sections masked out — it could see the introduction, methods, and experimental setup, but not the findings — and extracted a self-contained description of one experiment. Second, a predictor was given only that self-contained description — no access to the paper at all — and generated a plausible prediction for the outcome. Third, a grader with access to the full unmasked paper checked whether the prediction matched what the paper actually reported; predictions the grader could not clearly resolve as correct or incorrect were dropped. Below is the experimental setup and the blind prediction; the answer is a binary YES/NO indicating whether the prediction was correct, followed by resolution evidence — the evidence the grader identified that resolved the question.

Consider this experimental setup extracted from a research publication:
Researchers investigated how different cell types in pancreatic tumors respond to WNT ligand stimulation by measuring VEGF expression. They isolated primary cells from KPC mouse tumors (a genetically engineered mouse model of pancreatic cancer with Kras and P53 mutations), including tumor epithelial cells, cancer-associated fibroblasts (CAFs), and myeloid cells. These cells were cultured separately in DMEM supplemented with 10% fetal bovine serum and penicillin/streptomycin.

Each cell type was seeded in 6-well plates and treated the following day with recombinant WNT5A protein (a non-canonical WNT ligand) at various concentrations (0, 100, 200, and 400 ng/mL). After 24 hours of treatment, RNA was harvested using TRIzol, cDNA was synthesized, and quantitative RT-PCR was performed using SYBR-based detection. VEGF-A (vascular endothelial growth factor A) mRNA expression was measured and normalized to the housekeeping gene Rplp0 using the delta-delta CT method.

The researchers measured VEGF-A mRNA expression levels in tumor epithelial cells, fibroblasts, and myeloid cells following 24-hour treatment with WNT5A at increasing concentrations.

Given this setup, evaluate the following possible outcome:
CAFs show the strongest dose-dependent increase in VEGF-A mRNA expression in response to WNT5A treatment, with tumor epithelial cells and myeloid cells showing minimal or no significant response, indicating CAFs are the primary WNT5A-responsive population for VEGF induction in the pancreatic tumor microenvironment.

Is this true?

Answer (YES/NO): NO